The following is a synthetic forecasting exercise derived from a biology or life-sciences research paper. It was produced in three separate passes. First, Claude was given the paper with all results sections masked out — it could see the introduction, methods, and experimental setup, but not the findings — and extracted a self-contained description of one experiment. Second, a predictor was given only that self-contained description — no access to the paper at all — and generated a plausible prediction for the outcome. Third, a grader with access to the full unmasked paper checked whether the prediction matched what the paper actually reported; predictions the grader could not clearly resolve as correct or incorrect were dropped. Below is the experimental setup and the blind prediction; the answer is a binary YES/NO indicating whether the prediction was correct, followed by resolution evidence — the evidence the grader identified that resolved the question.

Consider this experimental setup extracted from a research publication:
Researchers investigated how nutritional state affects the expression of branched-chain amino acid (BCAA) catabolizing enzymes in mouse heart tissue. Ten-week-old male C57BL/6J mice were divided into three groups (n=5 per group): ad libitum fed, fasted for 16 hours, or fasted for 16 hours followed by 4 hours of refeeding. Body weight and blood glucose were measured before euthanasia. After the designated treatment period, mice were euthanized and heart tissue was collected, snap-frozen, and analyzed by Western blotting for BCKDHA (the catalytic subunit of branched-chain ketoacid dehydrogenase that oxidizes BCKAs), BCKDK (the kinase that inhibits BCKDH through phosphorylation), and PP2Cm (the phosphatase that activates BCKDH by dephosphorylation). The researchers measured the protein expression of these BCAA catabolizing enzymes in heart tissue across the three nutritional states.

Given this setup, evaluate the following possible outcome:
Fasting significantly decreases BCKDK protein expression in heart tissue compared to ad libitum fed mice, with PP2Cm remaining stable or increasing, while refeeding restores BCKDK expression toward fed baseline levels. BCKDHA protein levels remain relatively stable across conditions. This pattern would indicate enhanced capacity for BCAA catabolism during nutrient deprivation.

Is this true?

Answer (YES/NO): NO